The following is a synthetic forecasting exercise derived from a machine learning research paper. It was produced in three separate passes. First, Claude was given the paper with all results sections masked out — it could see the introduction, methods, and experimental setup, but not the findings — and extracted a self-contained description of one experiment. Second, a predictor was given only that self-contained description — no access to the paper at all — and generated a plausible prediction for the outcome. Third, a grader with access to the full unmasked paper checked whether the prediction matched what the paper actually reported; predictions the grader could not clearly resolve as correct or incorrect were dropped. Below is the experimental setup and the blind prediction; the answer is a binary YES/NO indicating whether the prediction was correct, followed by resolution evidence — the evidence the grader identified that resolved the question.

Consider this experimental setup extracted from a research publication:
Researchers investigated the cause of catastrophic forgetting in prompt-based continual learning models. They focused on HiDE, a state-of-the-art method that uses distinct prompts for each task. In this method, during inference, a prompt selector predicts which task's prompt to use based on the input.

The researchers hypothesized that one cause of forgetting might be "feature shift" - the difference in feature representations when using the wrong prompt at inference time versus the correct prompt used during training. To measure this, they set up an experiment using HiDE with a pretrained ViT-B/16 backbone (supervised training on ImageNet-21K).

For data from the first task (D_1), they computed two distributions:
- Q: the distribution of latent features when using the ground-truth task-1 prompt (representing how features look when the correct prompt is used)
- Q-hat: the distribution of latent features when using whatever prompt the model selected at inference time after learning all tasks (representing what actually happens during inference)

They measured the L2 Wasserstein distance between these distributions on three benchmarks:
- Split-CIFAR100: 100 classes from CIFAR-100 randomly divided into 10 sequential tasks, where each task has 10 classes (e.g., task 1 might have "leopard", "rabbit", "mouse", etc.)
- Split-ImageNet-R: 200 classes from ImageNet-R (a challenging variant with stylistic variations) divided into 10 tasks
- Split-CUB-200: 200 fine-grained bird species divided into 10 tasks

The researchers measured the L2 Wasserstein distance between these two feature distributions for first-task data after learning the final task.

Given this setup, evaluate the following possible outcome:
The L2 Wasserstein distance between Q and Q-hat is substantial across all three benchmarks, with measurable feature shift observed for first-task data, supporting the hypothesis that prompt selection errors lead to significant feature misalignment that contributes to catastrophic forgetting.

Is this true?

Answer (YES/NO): NO